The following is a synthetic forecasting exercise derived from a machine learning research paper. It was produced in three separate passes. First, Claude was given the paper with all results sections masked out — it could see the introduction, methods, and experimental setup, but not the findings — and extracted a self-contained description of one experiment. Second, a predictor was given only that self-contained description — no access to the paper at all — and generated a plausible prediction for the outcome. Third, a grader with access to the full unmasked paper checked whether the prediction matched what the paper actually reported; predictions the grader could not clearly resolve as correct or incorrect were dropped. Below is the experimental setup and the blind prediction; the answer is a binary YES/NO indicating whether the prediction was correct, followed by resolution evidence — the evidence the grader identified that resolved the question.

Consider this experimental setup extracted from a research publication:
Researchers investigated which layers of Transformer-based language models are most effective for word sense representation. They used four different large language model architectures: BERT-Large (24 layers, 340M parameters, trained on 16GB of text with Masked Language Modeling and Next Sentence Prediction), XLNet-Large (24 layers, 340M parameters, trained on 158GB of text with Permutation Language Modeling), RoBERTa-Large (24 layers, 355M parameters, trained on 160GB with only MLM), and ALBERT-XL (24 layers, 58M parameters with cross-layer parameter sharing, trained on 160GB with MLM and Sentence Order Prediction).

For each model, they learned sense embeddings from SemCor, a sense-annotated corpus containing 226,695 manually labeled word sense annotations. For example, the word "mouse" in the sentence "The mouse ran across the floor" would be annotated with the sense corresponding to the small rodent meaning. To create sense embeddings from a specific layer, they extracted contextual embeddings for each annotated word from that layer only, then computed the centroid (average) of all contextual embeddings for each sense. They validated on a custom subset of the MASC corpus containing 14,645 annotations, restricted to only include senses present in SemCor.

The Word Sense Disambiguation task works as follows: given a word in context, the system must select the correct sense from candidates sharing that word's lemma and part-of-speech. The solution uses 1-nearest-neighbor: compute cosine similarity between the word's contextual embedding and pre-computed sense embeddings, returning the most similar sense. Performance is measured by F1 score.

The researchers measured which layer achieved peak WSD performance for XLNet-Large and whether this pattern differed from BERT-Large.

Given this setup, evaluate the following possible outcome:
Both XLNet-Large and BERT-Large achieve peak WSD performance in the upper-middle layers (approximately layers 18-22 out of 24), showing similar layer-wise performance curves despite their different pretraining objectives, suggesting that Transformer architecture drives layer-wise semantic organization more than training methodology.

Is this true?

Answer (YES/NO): NO